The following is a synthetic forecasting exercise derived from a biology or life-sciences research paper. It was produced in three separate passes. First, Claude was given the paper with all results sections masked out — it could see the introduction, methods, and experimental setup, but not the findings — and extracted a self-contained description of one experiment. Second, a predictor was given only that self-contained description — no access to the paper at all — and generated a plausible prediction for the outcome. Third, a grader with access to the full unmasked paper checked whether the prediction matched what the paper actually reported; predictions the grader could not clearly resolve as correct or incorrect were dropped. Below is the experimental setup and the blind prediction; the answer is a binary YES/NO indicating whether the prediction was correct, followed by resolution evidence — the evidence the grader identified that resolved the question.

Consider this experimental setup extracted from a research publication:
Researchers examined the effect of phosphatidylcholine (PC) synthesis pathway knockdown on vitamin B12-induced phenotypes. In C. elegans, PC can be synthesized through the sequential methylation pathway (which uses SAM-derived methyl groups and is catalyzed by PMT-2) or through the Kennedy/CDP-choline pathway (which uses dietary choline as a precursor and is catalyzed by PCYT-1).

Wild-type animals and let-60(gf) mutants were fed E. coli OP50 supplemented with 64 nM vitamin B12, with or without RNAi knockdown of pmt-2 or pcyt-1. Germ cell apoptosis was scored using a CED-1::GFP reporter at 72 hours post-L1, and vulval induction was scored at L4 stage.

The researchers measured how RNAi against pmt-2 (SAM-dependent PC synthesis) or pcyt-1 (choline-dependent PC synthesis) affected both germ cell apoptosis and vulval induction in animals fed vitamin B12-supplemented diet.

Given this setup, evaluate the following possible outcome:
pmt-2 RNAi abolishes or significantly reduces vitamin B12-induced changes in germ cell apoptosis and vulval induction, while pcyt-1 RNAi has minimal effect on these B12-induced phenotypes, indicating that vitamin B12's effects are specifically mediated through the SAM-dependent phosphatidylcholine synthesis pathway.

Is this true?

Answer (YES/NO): NO